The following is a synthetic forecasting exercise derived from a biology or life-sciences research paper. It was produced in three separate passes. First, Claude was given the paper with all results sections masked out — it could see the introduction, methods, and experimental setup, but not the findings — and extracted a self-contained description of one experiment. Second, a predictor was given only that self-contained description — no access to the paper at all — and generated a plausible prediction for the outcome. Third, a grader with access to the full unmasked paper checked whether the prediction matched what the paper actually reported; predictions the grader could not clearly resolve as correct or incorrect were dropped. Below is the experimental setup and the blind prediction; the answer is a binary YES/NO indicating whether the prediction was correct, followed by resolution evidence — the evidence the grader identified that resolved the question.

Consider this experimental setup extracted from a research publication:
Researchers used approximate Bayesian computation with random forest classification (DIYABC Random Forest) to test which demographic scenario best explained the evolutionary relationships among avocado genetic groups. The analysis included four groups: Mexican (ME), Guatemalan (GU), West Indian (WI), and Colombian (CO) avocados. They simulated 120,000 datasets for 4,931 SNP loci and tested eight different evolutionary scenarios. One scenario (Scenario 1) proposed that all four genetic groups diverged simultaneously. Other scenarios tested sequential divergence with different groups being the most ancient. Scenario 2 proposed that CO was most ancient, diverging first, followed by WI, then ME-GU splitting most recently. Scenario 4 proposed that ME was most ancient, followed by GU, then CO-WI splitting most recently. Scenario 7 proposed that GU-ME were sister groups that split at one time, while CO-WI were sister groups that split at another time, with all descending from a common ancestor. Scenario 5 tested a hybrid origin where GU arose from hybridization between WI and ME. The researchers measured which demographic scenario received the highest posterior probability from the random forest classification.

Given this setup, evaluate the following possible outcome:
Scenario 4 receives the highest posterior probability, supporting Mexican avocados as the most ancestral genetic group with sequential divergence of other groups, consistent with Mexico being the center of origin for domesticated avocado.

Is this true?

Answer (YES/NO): NO